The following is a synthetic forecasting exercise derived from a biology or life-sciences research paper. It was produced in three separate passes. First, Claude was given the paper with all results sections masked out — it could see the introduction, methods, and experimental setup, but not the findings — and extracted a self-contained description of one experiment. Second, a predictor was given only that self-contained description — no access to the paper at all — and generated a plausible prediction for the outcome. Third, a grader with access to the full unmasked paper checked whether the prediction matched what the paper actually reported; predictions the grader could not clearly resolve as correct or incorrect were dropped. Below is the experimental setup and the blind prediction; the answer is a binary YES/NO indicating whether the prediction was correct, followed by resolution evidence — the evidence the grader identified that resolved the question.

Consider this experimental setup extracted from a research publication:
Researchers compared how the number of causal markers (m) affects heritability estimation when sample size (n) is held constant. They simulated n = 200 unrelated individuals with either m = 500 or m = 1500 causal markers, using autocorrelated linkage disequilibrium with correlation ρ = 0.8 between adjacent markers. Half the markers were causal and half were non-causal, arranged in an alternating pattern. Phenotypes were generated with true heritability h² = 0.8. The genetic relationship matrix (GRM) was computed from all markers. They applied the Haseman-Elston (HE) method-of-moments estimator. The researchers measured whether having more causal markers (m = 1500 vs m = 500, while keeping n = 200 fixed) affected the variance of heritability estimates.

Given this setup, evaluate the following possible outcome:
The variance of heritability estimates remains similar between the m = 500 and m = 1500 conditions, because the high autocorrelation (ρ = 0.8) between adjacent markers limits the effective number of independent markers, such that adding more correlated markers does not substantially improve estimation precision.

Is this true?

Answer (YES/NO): NO